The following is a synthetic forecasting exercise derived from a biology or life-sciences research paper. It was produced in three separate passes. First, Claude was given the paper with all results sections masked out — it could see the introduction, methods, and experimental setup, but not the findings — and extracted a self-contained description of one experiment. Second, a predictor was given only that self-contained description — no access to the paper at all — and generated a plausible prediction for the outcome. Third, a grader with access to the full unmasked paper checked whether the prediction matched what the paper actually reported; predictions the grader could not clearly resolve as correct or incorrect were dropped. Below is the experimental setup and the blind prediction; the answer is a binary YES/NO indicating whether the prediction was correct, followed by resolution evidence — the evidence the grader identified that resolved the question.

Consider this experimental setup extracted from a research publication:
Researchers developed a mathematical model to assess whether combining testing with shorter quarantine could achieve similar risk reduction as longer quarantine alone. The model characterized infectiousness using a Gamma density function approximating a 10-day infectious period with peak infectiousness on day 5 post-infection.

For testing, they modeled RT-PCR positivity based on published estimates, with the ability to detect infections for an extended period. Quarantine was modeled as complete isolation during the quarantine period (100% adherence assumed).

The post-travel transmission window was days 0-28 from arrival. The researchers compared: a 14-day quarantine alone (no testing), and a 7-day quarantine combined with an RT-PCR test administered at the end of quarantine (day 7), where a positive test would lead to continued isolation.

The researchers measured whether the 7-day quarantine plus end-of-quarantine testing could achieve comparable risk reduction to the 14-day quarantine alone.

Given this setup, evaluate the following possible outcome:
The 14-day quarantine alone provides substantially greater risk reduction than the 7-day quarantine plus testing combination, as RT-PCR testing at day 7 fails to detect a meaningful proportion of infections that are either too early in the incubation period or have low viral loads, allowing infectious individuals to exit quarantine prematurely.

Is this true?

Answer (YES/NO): NO